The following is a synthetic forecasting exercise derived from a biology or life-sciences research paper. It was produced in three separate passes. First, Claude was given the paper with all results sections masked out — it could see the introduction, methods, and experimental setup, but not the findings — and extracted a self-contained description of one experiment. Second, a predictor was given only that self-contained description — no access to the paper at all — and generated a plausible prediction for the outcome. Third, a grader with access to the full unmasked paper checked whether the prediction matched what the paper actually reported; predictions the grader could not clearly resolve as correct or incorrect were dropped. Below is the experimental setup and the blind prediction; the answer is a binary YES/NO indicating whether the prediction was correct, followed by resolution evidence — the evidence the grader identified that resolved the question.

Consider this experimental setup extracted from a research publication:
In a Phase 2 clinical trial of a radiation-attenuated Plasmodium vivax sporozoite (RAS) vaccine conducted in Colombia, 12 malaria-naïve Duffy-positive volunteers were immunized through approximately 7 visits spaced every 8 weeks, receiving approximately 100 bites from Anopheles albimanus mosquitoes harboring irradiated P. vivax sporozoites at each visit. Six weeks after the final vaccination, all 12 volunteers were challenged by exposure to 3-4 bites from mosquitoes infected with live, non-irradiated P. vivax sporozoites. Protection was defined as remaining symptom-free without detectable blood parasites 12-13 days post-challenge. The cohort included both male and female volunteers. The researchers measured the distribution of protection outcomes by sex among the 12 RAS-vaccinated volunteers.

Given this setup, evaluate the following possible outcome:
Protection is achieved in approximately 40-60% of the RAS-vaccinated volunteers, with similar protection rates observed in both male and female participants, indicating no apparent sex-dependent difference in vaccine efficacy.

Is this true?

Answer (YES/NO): NO